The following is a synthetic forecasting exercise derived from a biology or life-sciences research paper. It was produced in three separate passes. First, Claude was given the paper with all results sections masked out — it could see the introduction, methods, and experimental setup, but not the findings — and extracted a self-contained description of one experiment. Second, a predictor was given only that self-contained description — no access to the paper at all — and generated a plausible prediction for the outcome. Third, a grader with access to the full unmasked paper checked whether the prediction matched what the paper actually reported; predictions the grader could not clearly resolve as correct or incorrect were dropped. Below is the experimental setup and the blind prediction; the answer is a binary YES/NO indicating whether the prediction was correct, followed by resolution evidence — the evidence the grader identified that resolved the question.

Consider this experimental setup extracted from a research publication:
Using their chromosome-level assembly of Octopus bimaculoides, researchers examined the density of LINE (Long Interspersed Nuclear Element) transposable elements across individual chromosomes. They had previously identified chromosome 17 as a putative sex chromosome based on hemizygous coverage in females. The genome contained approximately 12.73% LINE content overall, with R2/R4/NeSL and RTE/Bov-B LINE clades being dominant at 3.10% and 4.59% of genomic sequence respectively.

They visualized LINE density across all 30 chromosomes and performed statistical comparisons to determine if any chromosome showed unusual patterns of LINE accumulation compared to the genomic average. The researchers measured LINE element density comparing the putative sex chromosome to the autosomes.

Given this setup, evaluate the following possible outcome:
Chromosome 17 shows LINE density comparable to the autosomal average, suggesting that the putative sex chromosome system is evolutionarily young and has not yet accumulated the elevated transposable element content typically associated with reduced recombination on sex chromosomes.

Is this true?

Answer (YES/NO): NO